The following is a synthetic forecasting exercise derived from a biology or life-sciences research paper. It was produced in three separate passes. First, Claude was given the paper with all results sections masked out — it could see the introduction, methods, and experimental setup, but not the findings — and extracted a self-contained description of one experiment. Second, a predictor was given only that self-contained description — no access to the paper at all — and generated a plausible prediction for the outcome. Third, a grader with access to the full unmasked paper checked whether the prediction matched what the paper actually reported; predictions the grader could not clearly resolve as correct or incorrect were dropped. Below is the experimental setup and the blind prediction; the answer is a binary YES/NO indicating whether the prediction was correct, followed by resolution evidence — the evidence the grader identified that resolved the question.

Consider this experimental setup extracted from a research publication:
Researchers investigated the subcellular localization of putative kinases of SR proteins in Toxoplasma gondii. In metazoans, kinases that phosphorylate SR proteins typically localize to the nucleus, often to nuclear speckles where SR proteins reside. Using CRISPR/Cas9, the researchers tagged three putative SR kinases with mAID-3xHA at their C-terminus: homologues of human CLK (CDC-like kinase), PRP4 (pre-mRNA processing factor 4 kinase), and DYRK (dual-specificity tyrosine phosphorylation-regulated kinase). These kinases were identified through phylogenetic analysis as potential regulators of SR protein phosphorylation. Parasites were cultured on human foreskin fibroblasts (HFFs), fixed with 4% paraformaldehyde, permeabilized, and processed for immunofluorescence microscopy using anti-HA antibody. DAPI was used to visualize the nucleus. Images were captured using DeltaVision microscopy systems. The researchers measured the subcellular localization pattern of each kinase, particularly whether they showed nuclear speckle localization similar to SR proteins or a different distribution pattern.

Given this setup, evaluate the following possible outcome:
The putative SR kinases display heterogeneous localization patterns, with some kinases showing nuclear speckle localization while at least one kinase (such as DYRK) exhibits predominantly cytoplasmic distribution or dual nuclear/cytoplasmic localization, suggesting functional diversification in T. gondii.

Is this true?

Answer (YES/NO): YES